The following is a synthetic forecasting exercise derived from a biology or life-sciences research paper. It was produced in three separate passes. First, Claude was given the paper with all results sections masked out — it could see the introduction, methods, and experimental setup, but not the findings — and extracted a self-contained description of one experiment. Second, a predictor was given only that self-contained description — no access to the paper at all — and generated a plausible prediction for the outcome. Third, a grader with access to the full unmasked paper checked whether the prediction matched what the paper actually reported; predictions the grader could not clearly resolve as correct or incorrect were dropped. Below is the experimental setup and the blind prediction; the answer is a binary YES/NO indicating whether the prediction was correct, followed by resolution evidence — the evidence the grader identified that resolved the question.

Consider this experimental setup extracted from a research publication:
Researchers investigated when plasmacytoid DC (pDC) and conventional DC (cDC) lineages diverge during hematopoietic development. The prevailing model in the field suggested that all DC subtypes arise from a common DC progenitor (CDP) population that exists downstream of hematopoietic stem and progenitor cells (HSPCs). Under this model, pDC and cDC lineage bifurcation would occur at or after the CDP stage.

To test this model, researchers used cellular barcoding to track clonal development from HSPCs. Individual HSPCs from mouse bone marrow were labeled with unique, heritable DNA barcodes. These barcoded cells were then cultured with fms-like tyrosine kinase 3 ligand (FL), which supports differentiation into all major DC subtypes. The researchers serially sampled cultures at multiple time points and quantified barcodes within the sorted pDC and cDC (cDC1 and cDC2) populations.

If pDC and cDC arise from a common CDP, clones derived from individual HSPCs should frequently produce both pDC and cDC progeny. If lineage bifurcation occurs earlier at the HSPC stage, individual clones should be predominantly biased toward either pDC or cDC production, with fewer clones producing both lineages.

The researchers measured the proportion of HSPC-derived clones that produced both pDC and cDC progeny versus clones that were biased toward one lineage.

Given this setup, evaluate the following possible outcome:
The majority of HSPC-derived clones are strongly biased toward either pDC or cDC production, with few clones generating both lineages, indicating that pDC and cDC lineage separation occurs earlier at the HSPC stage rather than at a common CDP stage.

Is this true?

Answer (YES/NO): YES